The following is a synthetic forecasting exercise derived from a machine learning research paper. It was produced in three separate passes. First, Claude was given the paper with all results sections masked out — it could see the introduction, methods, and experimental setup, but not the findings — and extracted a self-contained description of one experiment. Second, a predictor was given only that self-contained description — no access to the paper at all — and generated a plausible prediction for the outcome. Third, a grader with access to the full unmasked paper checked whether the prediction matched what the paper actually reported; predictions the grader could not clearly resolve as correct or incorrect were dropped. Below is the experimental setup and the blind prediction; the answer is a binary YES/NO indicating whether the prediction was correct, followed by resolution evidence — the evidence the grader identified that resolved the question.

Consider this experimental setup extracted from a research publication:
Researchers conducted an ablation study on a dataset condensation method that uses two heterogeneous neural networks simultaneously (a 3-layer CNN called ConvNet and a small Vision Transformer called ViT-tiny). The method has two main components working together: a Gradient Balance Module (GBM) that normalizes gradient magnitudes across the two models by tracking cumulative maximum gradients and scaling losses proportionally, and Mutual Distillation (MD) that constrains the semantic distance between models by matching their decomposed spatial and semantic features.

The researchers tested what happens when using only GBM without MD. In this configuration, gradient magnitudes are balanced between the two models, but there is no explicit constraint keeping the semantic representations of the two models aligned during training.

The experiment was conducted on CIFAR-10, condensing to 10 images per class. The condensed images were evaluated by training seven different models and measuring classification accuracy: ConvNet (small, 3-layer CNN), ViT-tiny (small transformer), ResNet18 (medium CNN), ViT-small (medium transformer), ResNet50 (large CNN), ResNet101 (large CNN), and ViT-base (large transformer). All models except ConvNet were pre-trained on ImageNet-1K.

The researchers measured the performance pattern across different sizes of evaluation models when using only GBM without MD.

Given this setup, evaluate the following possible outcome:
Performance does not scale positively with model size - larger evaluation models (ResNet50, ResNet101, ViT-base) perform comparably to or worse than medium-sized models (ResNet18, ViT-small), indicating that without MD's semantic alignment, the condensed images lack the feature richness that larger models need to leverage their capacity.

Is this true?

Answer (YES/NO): YES